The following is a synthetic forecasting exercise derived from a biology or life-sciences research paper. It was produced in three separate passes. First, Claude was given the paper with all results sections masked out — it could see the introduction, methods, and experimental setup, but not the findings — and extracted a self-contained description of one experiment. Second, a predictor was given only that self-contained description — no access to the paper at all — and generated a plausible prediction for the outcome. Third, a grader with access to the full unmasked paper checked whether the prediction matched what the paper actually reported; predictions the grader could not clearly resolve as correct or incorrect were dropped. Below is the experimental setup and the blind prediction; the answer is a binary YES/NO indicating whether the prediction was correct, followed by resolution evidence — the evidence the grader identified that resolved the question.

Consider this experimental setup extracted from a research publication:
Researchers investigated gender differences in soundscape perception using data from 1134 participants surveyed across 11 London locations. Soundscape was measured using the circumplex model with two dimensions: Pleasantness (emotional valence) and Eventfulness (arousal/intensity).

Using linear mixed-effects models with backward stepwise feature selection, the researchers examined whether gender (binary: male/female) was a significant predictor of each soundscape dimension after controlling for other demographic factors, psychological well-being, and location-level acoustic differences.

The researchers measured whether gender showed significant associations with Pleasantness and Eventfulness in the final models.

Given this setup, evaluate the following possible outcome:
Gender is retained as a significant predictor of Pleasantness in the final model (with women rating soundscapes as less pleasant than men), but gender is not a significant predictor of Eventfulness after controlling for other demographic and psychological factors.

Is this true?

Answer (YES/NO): NO